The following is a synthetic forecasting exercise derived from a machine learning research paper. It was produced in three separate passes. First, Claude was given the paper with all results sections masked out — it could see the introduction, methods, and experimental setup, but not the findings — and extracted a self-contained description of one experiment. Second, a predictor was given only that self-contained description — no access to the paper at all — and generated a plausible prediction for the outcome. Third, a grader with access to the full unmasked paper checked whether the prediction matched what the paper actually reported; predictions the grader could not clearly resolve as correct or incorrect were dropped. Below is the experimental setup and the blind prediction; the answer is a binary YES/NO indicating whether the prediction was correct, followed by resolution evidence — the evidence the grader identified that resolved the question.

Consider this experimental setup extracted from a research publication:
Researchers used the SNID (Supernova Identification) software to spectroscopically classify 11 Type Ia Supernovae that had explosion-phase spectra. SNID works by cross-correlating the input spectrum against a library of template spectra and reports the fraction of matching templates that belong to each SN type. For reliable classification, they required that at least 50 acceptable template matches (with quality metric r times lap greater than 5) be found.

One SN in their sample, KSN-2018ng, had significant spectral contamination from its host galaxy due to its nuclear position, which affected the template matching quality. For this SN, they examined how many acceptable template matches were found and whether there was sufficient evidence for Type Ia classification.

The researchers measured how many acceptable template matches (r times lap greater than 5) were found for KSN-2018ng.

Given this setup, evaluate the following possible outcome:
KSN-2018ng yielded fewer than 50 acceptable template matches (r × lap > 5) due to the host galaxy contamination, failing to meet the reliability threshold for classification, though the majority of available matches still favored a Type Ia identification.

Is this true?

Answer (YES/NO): YES